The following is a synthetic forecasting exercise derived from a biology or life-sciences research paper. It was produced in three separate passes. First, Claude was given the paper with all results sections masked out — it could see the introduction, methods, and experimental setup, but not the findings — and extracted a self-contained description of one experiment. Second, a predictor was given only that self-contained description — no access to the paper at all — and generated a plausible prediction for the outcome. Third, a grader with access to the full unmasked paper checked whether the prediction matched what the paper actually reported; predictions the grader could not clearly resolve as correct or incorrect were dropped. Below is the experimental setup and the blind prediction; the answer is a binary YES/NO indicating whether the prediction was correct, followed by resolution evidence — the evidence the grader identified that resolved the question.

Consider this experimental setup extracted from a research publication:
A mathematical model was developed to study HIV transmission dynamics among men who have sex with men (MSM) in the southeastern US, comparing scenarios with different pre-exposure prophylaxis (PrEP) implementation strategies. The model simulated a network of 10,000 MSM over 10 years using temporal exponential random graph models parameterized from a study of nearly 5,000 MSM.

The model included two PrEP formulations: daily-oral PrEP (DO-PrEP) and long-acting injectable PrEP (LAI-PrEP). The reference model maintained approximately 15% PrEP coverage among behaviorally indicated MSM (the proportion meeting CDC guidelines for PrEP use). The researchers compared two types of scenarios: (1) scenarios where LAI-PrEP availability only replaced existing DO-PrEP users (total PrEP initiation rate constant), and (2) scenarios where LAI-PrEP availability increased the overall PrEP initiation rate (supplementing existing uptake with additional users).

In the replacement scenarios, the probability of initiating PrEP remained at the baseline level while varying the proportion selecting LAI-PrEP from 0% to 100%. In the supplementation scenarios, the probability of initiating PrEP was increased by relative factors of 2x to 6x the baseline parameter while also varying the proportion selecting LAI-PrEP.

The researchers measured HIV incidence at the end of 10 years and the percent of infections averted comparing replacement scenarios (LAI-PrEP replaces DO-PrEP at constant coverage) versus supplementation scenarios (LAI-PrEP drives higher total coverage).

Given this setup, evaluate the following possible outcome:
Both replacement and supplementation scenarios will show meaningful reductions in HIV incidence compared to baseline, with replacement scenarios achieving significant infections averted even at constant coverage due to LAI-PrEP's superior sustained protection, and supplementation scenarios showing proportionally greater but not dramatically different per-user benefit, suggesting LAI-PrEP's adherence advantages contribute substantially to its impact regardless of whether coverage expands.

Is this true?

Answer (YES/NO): NO